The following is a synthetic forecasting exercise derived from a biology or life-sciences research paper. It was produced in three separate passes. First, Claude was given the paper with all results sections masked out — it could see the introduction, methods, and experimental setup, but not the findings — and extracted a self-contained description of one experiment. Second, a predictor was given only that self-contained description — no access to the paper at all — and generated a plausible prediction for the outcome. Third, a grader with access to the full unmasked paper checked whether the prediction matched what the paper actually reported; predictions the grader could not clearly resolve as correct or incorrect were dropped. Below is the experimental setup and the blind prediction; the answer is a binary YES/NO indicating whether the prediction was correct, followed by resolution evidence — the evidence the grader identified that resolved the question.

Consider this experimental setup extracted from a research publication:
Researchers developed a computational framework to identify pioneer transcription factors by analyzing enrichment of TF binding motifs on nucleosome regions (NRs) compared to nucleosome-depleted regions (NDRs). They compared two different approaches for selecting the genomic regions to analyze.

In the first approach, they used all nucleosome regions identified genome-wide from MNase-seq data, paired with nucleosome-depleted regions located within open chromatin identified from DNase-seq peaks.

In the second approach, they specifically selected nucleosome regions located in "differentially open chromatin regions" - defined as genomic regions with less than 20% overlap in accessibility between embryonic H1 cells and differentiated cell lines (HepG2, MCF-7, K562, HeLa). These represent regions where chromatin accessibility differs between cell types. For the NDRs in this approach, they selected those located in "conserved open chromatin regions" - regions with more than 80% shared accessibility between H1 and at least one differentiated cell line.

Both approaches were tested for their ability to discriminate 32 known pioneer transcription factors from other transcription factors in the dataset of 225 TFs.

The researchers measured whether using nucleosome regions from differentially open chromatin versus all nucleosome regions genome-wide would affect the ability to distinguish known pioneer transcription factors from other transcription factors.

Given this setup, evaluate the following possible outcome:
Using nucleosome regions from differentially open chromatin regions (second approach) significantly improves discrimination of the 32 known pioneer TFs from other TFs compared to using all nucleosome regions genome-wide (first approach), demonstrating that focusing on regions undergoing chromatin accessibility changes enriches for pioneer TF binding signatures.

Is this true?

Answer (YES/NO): NO